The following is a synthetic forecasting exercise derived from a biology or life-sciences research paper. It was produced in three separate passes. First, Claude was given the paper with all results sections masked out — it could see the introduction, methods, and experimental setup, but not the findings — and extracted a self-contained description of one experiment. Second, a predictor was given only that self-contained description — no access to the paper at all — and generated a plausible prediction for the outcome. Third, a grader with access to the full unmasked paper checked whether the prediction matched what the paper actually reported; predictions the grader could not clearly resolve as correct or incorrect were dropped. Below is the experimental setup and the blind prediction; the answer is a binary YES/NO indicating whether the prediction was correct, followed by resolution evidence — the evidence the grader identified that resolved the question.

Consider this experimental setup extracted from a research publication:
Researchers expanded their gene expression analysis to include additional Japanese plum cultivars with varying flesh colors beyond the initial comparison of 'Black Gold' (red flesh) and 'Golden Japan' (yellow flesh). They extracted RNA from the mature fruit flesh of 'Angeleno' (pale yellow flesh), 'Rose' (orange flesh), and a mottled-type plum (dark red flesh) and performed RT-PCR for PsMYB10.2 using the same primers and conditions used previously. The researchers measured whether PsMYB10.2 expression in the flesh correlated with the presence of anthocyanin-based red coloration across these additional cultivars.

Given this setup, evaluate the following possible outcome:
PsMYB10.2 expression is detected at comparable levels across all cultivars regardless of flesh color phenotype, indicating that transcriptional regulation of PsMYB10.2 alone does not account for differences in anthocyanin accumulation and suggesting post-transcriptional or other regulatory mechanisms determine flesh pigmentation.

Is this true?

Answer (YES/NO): NO